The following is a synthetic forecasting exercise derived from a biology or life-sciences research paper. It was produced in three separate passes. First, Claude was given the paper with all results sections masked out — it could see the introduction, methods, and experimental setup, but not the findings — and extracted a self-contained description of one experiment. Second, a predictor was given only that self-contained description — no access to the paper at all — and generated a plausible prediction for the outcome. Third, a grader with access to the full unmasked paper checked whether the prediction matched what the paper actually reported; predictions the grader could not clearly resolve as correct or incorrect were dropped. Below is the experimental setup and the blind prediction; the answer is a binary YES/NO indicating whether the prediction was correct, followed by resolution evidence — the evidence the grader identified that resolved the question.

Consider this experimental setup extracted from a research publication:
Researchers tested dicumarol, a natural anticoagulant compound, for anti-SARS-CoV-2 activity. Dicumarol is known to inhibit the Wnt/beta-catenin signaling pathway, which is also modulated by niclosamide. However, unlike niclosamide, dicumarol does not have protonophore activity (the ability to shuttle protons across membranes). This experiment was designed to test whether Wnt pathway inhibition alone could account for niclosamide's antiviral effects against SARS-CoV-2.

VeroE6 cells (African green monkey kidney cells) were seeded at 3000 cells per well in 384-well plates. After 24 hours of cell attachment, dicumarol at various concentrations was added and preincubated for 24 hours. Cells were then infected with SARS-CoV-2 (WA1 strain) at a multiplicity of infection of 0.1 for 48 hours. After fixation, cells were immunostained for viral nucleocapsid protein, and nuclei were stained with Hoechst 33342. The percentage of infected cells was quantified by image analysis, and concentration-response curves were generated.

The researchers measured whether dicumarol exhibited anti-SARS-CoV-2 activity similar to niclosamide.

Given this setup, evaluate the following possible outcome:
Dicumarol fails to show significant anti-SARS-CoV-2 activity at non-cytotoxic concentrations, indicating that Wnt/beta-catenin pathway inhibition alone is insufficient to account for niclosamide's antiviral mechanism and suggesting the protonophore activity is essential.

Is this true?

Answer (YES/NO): YES